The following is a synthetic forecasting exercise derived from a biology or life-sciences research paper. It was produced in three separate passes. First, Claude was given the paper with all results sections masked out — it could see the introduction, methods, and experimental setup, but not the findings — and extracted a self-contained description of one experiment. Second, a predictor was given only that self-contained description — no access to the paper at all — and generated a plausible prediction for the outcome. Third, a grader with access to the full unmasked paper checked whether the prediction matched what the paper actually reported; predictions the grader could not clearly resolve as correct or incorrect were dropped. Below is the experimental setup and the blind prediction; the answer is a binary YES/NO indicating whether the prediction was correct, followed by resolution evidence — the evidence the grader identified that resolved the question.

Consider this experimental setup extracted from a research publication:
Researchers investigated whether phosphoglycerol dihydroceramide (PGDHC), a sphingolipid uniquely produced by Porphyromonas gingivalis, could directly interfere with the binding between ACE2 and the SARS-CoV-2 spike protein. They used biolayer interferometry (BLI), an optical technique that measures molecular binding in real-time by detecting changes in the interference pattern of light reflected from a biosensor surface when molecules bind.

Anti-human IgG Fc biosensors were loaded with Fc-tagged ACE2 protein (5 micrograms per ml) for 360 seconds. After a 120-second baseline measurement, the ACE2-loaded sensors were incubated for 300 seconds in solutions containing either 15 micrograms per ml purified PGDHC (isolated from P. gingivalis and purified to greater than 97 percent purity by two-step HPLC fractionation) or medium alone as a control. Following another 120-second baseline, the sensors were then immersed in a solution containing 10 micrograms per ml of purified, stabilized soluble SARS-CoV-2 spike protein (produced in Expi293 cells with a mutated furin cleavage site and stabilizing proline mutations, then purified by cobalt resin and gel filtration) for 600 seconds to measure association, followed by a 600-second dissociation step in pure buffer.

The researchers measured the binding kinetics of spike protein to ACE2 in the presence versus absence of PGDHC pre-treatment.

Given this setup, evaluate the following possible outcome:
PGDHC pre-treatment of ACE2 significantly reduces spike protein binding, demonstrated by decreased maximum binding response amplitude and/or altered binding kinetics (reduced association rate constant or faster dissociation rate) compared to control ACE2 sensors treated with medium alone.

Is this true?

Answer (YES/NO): NO